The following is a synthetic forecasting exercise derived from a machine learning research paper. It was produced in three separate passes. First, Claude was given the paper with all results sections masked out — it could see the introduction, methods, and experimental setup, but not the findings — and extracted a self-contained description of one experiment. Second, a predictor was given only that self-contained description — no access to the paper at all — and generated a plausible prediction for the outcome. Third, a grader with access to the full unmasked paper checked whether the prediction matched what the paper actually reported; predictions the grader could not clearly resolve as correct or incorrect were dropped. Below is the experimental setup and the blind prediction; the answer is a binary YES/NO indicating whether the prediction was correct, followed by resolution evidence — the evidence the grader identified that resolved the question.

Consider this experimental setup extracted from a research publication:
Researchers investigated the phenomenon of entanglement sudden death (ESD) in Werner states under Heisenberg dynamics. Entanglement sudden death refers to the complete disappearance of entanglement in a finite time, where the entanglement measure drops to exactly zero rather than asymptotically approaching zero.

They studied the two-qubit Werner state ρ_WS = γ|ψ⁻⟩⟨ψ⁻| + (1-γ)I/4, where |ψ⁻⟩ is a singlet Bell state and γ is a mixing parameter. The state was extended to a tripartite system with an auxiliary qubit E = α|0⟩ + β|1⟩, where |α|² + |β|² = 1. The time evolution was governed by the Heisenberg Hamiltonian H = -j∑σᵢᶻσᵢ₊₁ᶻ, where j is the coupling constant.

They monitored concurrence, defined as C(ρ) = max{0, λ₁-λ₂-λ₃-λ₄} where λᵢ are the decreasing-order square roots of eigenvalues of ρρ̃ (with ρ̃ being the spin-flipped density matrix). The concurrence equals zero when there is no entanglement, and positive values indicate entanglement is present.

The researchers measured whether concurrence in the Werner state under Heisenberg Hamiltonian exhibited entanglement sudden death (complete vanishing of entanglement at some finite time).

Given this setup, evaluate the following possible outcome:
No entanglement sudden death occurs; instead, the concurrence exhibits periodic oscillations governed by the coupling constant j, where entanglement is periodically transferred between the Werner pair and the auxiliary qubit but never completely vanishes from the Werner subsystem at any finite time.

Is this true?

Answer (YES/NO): NO